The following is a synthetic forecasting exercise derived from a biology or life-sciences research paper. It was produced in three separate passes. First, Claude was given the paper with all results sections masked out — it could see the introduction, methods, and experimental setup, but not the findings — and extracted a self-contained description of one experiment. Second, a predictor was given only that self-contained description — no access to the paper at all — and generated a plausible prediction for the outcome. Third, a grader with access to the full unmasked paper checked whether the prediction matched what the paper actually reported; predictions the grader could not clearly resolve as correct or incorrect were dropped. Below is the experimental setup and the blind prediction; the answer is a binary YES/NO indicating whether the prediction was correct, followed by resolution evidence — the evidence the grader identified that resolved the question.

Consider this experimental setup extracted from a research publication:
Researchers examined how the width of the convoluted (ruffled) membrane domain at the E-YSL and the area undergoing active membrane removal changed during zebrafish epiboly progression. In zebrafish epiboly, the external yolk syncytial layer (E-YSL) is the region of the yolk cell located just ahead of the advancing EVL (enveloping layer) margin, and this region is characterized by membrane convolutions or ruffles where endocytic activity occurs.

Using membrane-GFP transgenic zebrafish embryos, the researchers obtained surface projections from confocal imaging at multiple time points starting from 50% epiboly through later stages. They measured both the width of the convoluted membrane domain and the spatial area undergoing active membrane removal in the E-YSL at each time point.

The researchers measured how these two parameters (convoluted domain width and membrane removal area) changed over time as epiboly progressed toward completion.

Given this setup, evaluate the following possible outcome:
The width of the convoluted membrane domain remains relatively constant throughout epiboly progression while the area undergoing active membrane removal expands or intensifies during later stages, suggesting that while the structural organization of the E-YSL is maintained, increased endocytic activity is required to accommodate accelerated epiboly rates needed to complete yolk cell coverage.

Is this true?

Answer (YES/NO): NO